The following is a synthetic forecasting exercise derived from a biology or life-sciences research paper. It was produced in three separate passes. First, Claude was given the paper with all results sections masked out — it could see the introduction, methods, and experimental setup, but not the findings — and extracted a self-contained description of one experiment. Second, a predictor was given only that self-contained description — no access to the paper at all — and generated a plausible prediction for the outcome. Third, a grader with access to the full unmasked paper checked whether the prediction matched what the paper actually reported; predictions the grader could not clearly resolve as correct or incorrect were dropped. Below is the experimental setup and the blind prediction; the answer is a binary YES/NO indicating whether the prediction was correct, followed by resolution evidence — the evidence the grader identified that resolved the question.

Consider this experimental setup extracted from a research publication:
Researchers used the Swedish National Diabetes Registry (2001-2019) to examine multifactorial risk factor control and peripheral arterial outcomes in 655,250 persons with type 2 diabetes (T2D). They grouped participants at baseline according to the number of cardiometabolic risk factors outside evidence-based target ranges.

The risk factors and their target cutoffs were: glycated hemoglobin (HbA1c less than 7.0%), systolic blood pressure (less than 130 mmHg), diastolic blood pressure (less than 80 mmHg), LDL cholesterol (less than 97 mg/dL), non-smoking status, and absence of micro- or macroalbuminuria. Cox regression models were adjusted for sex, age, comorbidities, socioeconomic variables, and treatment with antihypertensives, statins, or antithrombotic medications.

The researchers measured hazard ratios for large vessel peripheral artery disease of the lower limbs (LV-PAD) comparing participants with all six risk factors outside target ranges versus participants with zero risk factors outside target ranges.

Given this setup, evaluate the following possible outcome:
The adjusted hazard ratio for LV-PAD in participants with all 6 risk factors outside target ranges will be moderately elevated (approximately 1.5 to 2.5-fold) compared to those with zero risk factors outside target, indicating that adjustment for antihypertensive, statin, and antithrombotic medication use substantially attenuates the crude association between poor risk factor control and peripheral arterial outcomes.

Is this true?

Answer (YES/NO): NO